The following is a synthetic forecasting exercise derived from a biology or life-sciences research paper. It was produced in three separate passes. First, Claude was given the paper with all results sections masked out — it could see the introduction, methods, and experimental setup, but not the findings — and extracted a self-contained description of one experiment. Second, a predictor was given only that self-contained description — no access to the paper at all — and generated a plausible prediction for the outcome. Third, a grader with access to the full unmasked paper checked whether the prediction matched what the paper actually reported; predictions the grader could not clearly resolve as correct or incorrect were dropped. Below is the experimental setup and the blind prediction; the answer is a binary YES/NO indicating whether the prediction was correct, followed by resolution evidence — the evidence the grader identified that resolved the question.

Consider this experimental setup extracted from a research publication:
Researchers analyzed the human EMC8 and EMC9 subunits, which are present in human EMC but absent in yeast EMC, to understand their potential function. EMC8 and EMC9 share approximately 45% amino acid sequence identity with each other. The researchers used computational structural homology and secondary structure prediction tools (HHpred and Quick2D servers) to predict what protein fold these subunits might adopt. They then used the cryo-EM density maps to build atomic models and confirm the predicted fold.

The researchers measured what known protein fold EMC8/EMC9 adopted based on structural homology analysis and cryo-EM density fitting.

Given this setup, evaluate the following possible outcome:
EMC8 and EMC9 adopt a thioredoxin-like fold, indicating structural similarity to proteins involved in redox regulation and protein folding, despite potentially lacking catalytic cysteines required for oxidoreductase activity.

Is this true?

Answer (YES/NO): NO